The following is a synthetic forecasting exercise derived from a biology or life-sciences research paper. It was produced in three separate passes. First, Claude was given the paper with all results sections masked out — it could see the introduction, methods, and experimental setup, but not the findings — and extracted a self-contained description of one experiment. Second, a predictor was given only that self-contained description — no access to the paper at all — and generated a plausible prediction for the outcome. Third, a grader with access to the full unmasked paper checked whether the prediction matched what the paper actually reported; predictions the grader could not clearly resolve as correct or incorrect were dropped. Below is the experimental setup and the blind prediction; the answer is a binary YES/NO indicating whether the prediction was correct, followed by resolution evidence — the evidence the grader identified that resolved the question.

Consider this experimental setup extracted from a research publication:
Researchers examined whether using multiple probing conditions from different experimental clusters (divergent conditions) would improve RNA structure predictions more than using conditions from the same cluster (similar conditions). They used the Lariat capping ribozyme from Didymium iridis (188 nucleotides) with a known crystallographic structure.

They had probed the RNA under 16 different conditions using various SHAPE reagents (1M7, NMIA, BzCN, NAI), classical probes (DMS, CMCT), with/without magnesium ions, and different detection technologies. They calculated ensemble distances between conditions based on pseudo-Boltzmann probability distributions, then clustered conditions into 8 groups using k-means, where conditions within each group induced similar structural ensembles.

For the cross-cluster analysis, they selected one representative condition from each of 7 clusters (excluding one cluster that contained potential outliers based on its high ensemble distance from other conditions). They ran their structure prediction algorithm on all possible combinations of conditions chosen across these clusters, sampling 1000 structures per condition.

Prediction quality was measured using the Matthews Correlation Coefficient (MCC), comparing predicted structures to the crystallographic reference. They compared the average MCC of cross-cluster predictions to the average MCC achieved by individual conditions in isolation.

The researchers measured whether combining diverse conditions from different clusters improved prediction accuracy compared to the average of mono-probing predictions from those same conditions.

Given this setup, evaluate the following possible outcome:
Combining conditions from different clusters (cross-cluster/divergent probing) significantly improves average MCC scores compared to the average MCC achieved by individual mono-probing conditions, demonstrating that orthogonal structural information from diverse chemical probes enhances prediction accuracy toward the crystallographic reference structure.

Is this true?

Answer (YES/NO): YES